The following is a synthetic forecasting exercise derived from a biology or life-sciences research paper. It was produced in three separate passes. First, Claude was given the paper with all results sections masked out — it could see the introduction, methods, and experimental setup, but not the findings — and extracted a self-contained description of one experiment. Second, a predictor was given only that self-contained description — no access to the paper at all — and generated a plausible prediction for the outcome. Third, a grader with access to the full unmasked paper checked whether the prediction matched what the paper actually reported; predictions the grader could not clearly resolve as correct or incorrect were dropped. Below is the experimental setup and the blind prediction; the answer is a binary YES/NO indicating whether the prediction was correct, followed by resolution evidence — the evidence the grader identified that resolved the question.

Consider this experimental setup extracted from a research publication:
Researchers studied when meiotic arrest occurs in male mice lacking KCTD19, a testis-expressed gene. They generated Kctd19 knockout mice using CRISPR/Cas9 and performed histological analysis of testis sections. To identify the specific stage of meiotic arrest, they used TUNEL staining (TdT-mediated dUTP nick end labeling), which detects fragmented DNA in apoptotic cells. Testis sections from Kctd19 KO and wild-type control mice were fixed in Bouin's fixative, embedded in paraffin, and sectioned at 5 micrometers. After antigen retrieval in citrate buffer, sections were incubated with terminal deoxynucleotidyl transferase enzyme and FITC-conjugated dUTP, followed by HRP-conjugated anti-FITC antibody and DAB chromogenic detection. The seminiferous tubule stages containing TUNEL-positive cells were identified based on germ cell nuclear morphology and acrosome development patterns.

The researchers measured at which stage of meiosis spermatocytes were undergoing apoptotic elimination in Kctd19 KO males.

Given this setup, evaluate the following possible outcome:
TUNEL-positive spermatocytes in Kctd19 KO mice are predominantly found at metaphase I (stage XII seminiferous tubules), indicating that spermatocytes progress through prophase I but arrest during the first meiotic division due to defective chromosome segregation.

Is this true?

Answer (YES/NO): NO